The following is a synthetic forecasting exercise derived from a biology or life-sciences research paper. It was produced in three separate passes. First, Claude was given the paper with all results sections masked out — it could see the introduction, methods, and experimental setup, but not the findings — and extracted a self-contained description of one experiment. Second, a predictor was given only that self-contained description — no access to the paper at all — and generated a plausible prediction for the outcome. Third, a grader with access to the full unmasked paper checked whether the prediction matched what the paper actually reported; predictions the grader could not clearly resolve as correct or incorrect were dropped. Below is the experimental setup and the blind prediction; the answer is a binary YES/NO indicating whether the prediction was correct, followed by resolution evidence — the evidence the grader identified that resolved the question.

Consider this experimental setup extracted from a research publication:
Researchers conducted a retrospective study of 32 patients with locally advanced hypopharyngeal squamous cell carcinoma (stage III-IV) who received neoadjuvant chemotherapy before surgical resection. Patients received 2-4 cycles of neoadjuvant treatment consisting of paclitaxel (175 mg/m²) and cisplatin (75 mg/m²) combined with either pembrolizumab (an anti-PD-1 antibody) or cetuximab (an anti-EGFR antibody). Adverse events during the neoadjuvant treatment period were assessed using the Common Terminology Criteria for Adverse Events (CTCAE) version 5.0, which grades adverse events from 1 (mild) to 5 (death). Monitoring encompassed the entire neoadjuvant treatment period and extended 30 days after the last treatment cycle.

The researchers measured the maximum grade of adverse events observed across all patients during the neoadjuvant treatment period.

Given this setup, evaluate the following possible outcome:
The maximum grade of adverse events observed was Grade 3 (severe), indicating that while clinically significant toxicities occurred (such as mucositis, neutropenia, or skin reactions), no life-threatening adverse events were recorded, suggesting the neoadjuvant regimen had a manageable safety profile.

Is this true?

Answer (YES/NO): NO